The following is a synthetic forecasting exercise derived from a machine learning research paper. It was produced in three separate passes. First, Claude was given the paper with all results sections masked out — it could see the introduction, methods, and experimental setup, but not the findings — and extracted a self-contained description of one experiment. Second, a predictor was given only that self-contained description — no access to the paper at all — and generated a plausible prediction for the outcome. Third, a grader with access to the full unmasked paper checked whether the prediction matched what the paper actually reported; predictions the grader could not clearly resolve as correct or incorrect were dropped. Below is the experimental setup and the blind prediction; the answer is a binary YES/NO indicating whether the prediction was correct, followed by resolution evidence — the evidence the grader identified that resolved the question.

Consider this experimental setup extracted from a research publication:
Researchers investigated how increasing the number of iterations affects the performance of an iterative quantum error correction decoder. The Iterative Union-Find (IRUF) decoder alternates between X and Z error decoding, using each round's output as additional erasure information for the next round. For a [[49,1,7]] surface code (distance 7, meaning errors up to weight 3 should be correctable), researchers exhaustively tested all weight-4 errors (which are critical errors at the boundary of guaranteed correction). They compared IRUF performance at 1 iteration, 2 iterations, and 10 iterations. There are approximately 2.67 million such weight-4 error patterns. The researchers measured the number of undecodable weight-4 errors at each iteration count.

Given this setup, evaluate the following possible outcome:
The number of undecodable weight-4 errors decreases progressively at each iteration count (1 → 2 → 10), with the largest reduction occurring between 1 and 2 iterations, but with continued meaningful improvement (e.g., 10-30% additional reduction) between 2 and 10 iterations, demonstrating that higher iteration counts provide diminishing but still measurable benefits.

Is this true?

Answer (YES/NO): NO